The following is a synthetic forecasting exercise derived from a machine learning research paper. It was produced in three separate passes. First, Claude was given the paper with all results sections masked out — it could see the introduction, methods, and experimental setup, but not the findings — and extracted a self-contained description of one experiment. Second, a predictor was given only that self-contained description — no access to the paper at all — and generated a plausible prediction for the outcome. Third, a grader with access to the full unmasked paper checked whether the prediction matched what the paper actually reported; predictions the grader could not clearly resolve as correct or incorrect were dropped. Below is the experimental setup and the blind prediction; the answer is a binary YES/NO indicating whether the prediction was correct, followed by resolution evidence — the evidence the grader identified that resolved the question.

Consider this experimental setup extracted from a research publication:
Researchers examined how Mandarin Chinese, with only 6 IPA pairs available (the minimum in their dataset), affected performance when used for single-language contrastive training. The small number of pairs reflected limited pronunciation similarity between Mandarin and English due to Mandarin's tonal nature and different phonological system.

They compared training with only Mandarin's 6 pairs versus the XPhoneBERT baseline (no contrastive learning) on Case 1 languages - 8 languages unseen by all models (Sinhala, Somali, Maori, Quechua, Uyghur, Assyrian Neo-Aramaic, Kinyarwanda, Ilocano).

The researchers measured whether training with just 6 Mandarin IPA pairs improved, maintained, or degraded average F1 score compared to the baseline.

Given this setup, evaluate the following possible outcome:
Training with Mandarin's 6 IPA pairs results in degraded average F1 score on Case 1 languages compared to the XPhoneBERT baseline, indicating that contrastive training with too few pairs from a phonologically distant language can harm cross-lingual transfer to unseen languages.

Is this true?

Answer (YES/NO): NO